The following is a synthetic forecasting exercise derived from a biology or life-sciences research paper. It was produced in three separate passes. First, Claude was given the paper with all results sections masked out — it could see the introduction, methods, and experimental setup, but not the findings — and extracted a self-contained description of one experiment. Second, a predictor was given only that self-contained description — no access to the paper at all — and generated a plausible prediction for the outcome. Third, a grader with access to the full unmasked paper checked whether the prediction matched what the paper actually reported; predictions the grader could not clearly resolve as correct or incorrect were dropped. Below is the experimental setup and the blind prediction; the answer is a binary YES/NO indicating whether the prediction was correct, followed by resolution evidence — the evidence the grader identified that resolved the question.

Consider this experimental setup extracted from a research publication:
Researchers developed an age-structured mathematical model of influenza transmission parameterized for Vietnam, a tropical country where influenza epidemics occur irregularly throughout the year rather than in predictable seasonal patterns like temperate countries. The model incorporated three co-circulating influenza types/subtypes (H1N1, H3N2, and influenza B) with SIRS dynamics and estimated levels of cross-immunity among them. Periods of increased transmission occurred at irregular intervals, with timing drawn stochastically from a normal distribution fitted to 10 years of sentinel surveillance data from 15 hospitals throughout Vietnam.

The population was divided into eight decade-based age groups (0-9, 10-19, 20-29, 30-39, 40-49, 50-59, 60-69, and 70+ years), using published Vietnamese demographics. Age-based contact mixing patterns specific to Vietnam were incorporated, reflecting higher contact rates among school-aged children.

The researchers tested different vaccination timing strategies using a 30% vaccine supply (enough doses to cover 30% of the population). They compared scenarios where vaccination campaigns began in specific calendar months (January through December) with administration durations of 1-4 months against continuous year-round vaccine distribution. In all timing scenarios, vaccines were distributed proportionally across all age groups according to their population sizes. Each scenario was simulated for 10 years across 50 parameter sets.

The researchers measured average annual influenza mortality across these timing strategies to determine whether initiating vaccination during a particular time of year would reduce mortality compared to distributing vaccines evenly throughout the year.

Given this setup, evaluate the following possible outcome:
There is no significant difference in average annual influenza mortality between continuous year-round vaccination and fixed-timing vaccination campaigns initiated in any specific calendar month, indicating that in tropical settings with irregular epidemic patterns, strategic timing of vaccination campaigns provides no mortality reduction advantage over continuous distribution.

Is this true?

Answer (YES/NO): NO